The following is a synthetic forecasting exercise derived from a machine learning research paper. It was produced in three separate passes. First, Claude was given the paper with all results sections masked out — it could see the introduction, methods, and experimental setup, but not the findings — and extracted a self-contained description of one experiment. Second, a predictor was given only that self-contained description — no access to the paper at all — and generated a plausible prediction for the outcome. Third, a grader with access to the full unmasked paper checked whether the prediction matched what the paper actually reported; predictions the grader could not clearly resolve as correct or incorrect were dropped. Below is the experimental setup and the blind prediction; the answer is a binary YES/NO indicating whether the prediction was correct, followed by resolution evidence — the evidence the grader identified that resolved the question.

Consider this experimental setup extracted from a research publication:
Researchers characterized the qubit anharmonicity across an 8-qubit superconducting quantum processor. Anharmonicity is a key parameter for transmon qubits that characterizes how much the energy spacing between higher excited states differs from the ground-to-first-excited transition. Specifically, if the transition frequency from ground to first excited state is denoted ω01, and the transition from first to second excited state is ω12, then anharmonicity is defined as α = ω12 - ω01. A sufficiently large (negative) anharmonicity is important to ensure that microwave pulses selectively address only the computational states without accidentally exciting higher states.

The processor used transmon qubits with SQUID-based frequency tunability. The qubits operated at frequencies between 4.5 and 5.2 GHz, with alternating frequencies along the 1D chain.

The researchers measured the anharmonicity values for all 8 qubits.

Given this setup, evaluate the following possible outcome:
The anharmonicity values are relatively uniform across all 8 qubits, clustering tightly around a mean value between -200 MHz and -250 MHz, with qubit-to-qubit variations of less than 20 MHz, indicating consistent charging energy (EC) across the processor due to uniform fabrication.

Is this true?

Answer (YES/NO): YES